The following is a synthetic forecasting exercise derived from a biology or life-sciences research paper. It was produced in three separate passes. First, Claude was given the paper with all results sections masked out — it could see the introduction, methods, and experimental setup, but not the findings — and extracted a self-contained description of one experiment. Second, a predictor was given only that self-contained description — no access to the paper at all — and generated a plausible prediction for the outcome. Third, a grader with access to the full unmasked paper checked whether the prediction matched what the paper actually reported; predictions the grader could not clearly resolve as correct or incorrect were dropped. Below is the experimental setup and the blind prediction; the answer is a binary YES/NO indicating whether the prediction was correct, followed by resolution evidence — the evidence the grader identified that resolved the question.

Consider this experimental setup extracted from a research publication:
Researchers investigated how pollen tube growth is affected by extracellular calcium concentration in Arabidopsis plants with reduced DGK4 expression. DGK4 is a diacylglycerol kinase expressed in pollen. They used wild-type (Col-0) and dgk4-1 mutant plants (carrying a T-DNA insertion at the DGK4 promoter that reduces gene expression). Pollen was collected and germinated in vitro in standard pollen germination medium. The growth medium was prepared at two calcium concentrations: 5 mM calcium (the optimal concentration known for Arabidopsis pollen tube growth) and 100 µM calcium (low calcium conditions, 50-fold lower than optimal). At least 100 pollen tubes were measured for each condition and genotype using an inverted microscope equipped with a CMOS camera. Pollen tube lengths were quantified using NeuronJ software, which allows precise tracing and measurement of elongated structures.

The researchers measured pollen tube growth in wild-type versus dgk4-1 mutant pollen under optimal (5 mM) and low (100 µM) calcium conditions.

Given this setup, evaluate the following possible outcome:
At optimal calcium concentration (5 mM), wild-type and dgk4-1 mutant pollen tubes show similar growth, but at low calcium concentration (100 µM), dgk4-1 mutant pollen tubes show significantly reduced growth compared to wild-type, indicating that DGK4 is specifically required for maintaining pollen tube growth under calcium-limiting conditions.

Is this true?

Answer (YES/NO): NO